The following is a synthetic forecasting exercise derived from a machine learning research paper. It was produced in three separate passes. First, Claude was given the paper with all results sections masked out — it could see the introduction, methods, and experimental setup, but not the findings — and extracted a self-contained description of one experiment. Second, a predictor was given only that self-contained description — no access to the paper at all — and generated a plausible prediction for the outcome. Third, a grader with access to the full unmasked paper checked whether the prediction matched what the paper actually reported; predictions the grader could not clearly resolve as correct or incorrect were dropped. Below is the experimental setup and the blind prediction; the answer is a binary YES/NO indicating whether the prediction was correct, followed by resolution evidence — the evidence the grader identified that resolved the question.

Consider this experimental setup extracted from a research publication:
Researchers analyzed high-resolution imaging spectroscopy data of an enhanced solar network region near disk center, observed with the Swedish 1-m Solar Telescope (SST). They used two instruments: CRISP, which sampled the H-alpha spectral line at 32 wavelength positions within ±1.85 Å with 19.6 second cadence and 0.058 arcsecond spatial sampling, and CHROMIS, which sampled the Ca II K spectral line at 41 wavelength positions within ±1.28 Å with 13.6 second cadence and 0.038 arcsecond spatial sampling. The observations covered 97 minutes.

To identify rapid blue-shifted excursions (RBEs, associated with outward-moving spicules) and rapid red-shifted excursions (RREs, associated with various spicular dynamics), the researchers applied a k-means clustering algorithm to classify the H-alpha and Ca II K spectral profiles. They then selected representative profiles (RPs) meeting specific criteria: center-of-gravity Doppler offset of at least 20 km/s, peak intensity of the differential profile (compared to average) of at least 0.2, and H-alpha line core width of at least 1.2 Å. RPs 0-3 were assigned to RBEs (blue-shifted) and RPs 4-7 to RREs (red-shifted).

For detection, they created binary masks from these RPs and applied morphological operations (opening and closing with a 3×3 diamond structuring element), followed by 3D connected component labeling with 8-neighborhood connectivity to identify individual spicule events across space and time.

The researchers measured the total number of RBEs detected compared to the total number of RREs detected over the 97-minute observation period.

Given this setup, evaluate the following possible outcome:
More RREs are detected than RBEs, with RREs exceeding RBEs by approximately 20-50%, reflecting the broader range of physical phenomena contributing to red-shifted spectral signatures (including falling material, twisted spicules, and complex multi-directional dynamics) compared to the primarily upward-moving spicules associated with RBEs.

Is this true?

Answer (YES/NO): NO